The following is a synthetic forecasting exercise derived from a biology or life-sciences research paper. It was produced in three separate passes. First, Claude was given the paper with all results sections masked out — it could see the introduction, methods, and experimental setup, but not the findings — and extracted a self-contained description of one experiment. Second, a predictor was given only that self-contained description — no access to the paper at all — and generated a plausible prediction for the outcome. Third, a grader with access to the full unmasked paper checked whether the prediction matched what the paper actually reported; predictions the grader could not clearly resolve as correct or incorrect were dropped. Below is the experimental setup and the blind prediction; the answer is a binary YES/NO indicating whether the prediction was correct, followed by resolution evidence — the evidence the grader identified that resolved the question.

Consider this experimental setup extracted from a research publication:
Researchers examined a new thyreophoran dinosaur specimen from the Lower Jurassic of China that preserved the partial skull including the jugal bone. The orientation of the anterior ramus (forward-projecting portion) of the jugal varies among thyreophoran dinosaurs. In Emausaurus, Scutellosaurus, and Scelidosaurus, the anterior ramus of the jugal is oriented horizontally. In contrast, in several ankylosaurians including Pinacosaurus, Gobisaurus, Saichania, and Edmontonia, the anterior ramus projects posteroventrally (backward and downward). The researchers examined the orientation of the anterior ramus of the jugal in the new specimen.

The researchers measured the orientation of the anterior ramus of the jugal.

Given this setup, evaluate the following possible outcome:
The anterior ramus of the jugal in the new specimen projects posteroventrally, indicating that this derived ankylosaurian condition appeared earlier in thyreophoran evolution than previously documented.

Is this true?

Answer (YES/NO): YES